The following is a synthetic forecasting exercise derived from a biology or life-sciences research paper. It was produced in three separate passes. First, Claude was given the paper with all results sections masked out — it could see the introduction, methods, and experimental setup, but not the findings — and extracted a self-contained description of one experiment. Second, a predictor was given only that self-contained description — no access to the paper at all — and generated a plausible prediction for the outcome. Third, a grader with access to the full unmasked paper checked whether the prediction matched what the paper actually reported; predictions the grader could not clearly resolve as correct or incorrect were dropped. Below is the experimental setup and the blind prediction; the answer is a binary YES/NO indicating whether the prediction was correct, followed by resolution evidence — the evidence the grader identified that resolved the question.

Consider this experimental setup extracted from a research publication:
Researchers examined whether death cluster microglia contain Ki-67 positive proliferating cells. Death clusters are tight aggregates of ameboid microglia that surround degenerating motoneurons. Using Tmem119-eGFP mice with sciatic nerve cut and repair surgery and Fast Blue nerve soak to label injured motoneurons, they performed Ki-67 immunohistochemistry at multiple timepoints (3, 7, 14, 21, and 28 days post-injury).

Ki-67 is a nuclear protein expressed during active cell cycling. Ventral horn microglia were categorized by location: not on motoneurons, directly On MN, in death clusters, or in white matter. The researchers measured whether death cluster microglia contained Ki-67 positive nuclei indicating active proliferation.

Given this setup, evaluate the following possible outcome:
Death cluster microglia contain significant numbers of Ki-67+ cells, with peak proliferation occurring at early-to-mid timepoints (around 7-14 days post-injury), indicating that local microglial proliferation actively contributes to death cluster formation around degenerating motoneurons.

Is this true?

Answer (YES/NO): NO